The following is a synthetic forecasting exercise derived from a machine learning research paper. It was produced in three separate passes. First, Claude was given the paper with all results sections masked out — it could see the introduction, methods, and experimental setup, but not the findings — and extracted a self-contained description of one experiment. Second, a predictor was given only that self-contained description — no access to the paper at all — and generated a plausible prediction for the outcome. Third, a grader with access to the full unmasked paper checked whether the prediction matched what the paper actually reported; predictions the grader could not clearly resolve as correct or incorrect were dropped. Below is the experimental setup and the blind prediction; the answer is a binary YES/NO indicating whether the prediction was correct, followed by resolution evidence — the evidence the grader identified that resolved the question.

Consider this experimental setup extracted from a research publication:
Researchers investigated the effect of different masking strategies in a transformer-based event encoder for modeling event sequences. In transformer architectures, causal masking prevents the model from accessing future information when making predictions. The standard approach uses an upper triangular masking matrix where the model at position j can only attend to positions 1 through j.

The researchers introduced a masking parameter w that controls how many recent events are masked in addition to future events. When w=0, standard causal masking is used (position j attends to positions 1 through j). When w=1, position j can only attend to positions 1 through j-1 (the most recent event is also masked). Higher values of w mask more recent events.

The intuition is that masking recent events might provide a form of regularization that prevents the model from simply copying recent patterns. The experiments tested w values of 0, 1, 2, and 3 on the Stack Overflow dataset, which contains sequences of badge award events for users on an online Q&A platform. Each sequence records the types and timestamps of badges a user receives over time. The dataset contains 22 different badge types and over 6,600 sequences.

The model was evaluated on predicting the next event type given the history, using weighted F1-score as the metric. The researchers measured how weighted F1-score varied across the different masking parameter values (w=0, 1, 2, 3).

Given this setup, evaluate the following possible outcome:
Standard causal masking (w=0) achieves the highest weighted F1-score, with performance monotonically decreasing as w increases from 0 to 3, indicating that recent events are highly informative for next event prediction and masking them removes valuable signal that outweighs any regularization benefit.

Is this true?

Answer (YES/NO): NO